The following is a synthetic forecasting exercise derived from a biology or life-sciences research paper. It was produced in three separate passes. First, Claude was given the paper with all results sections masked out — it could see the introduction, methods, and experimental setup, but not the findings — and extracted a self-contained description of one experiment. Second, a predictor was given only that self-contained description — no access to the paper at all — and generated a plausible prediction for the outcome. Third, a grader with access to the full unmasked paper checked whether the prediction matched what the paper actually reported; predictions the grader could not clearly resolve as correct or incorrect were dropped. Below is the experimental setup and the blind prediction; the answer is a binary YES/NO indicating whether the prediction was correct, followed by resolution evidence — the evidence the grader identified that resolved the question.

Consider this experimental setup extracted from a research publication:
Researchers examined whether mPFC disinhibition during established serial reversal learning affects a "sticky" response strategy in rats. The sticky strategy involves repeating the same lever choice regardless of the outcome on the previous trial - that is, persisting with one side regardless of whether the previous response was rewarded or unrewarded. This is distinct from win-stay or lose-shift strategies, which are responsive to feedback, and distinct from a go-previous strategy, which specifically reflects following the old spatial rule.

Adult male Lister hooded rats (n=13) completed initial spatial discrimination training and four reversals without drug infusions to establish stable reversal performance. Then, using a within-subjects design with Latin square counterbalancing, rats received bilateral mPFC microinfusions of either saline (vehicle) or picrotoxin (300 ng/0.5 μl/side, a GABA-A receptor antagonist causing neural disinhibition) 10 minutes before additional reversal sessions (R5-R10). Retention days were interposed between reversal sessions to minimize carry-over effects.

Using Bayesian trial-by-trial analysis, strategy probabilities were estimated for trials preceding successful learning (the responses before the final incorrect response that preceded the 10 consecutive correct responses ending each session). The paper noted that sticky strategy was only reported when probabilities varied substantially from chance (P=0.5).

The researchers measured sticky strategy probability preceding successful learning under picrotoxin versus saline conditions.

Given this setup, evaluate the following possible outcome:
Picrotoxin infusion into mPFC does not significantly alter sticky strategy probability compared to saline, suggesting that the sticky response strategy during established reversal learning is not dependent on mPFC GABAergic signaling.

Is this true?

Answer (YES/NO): YES